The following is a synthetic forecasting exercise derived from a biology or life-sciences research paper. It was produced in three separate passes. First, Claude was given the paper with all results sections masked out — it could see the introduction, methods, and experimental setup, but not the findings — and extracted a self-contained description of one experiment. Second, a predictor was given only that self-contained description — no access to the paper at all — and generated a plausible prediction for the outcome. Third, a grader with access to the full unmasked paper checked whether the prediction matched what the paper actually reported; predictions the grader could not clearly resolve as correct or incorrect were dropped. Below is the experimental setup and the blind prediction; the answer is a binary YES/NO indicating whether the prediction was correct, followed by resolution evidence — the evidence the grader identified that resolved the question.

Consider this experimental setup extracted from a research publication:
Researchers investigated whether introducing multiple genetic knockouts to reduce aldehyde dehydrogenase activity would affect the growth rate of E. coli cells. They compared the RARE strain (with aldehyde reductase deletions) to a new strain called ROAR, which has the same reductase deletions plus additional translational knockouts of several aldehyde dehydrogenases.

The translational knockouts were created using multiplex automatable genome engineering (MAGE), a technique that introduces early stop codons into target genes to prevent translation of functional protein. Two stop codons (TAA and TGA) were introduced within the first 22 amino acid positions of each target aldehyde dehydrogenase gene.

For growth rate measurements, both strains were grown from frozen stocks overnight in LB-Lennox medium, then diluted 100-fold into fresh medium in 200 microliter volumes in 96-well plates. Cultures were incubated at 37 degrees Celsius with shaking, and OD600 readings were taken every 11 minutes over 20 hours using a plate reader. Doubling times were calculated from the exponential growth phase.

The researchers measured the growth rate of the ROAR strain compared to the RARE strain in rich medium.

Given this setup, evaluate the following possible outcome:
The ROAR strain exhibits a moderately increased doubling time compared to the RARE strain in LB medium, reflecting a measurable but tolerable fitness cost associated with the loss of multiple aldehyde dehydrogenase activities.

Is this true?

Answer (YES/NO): NO